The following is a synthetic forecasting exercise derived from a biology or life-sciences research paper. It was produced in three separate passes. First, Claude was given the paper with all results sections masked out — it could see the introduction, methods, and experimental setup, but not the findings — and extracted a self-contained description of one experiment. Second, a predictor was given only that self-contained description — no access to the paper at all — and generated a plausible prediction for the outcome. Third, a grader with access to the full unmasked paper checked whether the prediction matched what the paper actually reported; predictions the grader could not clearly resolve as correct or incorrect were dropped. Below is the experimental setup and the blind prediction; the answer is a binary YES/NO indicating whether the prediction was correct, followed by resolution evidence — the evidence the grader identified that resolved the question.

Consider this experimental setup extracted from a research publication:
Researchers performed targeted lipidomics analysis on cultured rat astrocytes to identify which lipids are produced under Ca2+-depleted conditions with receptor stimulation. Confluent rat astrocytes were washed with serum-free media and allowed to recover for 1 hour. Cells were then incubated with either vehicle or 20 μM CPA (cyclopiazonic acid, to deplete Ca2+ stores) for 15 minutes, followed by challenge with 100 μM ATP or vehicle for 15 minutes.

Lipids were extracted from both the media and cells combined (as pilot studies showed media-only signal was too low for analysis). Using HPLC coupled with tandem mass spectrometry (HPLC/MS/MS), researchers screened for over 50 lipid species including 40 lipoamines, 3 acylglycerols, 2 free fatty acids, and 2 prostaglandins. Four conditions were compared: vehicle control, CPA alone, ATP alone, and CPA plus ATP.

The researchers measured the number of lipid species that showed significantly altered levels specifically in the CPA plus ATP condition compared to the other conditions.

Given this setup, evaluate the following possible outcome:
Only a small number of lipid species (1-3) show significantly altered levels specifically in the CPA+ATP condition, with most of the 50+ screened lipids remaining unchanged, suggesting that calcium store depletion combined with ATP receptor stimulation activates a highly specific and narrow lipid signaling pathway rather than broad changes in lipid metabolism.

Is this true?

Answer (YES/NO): NO